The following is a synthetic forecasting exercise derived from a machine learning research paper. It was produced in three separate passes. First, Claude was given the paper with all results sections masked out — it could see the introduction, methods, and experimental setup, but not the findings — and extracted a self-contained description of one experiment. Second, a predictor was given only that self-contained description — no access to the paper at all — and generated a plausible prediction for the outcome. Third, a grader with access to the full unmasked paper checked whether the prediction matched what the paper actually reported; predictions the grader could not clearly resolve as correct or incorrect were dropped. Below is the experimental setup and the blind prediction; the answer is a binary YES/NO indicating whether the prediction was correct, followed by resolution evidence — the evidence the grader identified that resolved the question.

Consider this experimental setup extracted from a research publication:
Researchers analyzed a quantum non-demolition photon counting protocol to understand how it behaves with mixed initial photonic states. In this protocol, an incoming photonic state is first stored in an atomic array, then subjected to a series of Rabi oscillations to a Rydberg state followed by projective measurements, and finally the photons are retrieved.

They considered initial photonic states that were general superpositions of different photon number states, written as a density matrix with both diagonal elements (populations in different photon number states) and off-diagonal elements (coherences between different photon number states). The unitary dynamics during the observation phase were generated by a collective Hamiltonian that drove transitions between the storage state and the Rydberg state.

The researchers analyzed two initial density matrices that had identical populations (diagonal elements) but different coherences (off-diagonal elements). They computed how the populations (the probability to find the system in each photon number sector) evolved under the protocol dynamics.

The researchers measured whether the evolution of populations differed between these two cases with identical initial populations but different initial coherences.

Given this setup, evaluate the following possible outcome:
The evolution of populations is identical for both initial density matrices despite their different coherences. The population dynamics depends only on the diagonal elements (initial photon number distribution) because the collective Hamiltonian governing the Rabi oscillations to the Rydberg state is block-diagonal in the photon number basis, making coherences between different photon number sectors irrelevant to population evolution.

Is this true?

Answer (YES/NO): YES